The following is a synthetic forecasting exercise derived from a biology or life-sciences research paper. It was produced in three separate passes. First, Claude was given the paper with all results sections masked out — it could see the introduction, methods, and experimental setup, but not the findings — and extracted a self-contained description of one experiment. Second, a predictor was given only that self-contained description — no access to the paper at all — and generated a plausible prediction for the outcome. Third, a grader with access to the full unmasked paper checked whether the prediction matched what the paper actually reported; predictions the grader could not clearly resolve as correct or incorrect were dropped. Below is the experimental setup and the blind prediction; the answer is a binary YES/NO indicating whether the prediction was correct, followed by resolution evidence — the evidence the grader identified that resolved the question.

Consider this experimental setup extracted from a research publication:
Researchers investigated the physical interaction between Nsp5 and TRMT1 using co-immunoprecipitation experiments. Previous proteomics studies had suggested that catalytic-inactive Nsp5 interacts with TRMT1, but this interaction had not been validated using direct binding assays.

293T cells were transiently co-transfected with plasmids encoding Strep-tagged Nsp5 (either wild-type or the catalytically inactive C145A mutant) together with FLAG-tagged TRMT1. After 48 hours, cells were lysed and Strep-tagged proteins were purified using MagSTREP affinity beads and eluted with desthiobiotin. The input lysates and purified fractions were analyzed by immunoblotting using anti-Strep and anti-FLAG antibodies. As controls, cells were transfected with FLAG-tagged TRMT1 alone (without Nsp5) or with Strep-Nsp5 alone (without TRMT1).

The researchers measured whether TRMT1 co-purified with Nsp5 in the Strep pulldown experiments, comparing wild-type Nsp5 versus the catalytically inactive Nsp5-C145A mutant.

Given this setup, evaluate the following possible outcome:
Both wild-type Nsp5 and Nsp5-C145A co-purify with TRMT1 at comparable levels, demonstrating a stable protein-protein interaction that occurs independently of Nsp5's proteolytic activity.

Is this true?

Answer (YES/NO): NO